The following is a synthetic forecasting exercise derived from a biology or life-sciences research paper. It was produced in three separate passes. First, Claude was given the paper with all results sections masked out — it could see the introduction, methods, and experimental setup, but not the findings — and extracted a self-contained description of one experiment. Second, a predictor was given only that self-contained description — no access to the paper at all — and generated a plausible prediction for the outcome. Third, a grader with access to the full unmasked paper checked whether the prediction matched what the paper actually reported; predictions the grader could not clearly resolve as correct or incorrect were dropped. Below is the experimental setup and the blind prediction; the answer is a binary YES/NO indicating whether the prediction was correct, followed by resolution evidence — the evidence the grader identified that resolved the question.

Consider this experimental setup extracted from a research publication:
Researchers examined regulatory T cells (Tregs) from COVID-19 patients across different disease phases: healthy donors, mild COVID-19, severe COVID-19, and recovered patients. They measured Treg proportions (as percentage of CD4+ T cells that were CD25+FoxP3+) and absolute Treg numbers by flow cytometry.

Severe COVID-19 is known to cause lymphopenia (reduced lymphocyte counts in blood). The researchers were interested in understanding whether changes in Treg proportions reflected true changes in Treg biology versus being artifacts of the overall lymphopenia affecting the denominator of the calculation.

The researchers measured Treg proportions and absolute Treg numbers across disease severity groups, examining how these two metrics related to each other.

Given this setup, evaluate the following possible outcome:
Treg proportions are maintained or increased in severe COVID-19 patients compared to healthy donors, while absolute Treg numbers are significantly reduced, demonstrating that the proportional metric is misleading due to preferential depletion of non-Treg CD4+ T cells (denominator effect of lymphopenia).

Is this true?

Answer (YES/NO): NO